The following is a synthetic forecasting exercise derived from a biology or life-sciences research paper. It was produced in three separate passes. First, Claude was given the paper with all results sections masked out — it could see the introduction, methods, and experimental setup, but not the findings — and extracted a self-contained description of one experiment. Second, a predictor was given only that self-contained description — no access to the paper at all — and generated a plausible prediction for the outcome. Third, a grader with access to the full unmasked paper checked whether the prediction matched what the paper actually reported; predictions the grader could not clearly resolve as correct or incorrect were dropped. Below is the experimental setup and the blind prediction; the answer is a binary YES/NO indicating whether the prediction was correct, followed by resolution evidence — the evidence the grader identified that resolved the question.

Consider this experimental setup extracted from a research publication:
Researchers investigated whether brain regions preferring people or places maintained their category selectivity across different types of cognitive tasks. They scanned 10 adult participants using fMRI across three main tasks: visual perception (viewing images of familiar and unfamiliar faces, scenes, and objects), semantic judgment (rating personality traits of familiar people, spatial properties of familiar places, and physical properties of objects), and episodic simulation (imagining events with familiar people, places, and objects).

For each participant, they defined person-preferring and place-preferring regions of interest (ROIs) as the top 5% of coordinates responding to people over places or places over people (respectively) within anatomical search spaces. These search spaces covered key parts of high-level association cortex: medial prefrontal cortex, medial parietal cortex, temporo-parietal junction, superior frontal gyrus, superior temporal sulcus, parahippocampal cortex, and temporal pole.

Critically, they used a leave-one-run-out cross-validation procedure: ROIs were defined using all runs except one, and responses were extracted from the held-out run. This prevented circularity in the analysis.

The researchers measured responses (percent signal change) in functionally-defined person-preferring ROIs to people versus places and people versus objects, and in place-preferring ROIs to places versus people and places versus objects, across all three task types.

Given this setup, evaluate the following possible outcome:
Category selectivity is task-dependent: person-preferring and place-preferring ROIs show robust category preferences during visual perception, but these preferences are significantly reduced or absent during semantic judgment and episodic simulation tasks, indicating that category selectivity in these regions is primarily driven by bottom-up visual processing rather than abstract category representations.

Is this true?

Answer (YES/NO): NO